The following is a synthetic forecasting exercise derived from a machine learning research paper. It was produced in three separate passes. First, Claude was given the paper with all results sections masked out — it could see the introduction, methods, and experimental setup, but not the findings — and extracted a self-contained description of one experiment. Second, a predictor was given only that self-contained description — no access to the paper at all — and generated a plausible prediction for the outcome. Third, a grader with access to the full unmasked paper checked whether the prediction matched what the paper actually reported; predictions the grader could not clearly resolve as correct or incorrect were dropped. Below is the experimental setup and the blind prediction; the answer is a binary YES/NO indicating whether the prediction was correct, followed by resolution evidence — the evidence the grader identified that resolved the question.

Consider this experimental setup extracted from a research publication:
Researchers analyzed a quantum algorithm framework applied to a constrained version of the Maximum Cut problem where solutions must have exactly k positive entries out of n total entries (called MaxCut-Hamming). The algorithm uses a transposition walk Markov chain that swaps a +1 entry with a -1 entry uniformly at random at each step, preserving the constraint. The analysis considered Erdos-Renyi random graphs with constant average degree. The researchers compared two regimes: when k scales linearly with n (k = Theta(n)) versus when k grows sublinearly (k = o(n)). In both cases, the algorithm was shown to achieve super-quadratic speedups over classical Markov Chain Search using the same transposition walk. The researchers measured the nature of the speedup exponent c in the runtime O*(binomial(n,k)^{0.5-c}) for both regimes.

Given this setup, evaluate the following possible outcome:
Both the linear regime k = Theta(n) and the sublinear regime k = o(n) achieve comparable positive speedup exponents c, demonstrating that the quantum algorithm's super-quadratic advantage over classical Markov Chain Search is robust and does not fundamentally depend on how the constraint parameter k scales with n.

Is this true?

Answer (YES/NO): NO